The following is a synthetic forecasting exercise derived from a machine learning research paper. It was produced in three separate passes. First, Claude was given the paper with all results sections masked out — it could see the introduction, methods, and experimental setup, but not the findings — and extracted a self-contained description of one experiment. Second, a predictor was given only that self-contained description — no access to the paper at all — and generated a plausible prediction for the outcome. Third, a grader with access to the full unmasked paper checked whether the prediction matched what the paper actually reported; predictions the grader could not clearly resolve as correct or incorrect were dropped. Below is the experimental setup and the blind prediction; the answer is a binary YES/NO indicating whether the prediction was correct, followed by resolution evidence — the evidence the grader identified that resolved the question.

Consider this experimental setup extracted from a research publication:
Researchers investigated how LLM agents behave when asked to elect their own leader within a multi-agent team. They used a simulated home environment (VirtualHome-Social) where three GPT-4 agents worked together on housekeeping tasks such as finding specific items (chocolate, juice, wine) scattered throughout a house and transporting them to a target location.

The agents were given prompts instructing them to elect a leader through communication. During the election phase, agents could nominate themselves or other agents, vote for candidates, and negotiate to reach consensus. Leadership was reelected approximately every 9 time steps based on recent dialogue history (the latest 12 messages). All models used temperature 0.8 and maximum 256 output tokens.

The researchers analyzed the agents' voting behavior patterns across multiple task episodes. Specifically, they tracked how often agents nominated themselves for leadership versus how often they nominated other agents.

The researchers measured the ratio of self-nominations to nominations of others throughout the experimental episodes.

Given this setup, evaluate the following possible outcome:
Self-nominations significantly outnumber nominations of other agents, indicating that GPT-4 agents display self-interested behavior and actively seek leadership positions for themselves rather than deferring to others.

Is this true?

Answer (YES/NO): NO